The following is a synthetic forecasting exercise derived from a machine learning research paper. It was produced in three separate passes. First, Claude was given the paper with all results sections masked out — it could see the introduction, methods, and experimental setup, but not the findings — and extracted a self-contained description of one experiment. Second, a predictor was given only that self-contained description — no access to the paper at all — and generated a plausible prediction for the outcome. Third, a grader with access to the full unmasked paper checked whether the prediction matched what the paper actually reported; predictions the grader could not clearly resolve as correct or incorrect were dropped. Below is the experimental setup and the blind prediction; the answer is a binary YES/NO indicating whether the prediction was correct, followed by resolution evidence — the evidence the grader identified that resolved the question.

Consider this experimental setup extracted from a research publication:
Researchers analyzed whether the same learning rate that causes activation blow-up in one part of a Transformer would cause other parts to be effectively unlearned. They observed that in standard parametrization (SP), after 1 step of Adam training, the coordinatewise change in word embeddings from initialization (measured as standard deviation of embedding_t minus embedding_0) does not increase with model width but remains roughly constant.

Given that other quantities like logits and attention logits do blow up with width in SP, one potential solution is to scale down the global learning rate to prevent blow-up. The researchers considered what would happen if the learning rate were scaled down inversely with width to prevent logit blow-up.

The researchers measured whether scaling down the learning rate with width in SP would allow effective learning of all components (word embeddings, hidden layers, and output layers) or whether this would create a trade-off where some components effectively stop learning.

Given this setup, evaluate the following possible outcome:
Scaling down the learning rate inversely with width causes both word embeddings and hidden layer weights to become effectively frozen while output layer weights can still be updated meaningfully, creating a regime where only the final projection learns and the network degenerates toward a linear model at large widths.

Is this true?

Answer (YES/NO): NO